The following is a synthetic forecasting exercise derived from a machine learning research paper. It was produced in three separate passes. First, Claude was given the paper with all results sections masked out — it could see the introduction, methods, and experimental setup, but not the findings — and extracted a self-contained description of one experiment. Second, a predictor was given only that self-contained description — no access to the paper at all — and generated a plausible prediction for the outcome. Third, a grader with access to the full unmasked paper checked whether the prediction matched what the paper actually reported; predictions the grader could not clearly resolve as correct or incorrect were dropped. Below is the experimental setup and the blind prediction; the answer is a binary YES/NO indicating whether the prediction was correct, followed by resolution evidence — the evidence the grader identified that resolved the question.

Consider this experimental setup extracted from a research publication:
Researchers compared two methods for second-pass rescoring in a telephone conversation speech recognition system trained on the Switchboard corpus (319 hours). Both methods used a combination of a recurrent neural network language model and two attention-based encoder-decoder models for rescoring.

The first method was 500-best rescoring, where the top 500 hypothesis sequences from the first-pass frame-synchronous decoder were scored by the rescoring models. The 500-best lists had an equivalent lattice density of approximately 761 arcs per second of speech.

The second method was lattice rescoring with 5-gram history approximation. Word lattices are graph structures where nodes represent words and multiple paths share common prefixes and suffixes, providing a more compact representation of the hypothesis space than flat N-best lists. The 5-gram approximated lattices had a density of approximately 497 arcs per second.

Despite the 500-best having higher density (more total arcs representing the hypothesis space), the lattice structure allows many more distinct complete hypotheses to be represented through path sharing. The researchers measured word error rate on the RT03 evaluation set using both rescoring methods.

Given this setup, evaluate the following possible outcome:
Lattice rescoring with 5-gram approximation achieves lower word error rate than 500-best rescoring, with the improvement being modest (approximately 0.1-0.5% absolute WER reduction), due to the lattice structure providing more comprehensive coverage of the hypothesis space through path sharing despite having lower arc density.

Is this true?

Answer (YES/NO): NO